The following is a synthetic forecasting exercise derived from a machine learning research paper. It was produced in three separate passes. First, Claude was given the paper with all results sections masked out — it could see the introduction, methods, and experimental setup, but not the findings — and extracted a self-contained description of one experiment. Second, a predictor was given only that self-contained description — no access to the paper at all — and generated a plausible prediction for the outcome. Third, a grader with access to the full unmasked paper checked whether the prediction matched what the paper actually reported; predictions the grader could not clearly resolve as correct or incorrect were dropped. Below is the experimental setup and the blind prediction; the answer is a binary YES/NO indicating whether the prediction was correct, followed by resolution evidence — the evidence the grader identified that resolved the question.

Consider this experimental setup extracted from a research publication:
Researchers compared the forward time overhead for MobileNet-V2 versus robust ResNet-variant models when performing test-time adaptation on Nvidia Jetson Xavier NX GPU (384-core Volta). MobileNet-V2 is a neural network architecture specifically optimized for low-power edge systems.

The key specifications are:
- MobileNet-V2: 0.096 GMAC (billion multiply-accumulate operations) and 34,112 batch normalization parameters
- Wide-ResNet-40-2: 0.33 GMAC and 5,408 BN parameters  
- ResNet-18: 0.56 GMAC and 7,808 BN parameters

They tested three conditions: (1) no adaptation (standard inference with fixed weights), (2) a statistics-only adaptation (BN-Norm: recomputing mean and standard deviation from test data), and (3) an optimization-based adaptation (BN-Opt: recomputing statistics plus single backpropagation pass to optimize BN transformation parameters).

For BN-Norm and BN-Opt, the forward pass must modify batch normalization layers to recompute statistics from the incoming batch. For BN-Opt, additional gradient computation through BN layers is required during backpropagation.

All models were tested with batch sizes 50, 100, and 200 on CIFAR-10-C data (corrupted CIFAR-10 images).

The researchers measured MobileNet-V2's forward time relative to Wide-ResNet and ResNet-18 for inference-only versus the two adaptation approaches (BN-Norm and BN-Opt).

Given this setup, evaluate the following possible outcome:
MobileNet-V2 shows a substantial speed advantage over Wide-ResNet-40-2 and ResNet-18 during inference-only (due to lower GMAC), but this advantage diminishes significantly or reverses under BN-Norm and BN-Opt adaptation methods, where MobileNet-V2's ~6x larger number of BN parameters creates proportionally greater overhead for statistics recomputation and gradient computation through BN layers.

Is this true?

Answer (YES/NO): YES